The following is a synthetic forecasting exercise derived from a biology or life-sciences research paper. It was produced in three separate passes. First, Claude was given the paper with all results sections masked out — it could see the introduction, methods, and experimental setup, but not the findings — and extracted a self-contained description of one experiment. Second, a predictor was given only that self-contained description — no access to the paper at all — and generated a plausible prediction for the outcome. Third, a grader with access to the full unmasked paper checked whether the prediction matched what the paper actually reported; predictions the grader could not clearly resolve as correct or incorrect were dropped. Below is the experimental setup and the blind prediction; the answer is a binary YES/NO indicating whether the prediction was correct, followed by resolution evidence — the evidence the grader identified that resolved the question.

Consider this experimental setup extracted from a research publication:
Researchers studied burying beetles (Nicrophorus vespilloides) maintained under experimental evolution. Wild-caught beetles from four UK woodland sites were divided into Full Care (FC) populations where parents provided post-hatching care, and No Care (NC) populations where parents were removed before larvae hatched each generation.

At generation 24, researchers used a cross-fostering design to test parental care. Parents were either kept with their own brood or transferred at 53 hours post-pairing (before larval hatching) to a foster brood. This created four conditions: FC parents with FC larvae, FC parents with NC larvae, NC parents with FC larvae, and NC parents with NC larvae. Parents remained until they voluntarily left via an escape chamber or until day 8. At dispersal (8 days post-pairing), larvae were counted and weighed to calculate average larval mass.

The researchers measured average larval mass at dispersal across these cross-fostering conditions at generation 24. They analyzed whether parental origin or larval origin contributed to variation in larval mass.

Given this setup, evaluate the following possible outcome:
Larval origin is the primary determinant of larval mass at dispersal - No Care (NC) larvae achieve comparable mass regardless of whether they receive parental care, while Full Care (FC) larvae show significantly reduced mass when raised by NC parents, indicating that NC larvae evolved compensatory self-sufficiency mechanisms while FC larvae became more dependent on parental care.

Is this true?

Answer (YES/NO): NO